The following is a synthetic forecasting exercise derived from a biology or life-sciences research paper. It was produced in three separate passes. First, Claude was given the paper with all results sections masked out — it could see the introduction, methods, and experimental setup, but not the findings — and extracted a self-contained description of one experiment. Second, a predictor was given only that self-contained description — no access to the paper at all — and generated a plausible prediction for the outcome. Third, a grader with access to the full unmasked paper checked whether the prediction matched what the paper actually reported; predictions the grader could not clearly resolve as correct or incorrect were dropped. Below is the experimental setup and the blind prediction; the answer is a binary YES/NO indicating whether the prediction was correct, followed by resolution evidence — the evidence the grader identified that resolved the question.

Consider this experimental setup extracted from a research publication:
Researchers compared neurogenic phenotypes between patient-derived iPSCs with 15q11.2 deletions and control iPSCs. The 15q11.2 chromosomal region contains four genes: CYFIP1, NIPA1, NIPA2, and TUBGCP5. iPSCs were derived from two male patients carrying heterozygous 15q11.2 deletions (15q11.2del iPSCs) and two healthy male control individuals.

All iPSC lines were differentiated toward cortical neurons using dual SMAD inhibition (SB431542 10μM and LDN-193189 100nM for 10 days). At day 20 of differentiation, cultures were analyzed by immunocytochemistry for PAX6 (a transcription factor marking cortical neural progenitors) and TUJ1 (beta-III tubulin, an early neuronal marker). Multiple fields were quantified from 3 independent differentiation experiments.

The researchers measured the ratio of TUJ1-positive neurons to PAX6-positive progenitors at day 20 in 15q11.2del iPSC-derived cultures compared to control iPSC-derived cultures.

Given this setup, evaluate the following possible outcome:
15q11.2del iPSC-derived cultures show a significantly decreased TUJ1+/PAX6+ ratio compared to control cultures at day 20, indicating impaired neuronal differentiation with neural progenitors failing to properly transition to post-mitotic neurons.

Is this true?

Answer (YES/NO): NO